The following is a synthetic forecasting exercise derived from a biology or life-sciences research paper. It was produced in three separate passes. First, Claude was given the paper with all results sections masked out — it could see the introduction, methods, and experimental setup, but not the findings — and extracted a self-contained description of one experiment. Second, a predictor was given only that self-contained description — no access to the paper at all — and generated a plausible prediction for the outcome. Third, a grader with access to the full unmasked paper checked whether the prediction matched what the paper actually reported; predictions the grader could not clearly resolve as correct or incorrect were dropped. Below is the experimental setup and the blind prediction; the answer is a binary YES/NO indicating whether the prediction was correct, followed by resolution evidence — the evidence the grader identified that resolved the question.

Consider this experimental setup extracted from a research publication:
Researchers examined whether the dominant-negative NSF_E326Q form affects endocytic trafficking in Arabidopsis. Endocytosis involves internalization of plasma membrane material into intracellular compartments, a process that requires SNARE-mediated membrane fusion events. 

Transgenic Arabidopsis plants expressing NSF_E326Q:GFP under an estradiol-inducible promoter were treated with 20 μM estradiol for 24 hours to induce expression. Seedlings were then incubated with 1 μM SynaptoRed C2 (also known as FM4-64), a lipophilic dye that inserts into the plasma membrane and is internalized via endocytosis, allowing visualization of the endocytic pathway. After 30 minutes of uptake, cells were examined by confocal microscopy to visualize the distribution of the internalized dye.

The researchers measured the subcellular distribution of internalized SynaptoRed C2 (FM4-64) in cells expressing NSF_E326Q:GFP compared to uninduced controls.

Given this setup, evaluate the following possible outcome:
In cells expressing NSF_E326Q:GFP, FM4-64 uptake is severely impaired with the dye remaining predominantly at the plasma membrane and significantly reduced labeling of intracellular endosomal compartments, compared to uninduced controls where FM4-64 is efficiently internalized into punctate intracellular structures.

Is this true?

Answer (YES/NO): YES